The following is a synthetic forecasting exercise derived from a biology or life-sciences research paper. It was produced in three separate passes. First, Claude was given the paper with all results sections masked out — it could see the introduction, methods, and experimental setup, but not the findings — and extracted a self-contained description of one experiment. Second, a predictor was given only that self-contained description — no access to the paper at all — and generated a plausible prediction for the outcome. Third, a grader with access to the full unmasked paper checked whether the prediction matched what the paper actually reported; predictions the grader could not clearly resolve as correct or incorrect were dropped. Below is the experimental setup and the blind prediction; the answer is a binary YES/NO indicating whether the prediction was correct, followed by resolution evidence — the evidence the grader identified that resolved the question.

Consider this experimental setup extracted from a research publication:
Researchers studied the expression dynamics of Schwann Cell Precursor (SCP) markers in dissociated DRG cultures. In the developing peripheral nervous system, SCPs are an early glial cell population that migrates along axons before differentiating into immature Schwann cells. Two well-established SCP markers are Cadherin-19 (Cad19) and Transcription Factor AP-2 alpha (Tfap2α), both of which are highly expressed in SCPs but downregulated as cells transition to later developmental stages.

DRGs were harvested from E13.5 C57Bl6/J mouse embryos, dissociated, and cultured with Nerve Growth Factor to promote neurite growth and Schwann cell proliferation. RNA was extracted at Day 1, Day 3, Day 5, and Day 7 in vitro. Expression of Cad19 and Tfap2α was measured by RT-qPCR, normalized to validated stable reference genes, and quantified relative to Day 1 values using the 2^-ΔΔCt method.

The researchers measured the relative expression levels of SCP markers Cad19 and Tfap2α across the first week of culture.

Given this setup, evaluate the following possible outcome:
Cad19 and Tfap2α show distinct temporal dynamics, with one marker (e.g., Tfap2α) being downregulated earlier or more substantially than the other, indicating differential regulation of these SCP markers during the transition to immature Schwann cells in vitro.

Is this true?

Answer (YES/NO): YES